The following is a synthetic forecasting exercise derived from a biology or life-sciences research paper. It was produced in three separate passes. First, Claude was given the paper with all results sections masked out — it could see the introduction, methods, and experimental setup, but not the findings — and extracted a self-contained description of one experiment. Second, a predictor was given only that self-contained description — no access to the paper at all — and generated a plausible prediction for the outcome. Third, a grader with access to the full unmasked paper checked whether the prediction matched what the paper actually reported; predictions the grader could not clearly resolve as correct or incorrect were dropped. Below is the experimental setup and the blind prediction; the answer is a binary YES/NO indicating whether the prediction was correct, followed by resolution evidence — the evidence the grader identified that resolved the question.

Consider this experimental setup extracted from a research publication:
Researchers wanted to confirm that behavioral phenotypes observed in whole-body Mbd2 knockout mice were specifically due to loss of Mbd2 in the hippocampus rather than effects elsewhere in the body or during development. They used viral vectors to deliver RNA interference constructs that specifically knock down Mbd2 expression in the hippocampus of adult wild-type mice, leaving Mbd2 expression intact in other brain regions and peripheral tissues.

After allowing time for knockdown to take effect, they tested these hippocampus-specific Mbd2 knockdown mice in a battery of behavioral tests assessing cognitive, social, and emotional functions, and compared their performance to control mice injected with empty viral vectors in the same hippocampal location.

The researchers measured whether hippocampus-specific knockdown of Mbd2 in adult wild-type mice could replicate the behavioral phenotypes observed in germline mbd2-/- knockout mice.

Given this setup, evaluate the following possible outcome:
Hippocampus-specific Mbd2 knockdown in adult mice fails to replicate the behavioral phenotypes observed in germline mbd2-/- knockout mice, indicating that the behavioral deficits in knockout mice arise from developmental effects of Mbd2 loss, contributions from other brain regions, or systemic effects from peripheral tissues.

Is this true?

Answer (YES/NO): NO